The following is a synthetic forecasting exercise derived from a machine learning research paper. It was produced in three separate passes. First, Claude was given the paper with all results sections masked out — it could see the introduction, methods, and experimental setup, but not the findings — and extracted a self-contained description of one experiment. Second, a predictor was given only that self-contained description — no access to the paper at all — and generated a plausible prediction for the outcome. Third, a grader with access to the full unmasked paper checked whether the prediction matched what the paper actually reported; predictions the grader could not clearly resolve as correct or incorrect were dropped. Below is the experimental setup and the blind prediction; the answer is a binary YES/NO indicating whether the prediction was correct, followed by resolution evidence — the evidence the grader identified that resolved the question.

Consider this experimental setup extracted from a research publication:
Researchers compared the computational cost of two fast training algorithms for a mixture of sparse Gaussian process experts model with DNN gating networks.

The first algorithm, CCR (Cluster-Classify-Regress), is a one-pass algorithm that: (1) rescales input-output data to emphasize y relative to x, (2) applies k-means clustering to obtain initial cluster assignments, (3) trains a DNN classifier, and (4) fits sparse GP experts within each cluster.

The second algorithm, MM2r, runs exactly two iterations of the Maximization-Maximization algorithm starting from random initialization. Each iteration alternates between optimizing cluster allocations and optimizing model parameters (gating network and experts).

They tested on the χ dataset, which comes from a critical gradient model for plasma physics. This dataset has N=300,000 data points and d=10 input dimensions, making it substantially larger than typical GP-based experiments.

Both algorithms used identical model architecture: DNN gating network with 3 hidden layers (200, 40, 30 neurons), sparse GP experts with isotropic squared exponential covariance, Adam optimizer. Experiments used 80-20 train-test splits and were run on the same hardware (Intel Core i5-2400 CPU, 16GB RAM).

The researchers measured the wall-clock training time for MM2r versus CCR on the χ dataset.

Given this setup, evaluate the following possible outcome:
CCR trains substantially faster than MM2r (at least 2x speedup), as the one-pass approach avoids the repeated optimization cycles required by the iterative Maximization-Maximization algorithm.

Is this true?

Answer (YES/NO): YES